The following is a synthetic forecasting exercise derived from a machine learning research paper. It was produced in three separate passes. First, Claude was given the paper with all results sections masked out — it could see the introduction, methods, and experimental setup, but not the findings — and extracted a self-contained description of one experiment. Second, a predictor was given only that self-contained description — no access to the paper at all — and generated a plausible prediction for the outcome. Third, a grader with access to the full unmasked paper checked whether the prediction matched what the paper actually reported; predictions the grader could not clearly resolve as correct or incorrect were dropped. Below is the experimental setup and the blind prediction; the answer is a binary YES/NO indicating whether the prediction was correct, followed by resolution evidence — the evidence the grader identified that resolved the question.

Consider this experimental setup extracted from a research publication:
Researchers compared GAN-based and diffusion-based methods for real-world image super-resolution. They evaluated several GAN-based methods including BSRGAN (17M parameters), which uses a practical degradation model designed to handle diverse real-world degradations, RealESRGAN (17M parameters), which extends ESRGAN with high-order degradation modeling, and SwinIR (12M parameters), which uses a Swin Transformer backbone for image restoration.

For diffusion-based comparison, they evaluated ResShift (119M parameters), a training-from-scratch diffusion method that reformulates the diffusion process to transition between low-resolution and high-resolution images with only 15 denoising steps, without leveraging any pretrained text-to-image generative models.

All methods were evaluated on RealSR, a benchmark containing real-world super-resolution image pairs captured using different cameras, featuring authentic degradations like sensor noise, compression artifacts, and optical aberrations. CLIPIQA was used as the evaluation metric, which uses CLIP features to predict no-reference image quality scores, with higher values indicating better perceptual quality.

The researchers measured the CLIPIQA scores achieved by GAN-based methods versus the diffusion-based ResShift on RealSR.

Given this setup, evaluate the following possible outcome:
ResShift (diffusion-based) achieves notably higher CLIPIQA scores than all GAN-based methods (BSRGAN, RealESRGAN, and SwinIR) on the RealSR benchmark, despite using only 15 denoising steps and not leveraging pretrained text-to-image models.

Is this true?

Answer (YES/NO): YES